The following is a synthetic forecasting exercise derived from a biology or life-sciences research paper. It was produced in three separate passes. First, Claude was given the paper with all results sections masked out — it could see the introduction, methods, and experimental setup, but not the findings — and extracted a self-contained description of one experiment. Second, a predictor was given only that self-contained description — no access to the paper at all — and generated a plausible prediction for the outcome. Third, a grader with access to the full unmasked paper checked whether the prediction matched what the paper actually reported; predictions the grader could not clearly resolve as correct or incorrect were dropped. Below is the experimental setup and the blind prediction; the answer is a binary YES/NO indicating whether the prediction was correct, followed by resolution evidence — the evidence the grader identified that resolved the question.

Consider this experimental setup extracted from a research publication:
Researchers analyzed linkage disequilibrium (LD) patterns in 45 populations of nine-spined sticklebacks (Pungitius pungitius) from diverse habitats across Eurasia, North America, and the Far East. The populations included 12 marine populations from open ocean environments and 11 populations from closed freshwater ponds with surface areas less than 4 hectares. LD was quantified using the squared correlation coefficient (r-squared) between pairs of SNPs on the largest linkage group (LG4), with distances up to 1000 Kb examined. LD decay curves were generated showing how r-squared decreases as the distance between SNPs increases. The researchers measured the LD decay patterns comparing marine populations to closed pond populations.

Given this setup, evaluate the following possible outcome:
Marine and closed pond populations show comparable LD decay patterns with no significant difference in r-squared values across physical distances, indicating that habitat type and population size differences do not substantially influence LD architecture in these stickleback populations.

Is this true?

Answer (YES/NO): NO